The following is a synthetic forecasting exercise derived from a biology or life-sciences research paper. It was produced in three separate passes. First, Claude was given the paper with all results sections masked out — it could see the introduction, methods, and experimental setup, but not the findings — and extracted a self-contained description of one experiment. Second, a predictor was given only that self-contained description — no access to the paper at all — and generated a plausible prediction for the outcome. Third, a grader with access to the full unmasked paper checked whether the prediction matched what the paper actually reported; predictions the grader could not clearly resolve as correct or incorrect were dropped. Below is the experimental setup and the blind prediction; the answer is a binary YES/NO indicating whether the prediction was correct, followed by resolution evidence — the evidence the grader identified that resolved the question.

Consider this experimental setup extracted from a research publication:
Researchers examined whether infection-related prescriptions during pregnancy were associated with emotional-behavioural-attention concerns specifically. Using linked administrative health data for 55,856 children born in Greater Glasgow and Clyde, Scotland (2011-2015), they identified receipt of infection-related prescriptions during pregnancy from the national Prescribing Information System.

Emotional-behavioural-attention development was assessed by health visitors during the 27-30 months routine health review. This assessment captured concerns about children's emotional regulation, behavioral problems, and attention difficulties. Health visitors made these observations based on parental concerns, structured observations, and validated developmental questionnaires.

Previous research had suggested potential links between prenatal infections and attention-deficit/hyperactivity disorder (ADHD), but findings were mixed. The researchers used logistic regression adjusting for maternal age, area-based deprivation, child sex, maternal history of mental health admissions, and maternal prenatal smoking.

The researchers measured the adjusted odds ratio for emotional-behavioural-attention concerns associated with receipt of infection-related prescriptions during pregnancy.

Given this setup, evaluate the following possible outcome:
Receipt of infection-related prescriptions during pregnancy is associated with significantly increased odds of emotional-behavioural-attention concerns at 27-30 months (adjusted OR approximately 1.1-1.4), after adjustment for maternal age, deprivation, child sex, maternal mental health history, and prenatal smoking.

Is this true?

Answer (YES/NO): YES